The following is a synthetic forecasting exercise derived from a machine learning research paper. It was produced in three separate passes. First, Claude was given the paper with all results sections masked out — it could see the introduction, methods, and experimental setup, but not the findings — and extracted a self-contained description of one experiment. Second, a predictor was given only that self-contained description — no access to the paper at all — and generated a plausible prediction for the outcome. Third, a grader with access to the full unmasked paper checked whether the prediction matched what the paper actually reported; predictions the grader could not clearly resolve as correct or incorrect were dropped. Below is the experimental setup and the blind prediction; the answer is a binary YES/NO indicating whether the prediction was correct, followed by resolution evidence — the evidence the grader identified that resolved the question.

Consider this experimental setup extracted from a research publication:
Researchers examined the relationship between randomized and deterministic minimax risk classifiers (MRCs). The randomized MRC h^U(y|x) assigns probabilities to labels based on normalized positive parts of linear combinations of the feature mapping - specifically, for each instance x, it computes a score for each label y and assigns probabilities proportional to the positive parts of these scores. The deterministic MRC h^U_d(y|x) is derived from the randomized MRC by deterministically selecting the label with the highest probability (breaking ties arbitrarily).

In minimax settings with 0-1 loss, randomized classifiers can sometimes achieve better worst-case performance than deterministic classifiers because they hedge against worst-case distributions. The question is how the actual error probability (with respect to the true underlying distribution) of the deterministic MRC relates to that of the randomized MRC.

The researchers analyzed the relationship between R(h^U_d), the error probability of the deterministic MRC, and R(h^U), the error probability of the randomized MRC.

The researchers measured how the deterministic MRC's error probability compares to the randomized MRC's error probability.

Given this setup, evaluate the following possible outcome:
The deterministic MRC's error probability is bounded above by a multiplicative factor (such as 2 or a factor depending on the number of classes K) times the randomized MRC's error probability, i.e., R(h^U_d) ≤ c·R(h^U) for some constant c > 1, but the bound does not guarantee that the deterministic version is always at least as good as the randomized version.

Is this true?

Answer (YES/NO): YES